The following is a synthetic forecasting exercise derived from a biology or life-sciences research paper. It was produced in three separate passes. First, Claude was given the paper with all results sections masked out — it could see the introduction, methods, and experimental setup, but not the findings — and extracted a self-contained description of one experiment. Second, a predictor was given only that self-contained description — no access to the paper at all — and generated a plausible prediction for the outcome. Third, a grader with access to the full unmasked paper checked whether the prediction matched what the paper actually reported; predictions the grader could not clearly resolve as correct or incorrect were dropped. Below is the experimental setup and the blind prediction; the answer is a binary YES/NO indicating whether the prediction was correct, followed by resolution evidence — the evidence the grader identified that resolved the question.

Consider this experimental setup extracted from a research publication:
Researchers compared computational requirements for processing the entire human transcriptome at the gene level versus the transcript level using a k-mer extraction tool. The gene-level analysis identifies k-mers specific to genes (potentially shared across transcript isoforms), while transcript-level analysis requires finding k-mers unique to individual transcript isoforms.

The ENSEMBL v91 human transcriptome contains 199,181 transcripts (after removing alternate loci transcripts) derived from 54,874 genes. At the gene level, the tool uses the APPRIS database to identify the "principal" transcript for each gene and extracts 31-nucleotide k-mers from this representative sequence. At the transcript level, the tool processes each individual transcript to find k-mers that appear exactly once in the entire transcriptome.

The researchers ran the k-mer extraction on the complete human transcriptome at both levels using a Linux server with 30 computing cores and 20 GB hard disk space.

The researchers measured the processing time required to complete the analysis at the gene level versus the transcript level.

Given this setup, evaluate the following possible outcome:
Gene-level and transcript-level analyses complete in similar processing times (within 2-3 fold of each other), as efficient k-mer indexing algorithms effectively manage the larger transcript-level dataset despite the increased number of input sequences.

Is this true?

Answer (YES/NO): NO